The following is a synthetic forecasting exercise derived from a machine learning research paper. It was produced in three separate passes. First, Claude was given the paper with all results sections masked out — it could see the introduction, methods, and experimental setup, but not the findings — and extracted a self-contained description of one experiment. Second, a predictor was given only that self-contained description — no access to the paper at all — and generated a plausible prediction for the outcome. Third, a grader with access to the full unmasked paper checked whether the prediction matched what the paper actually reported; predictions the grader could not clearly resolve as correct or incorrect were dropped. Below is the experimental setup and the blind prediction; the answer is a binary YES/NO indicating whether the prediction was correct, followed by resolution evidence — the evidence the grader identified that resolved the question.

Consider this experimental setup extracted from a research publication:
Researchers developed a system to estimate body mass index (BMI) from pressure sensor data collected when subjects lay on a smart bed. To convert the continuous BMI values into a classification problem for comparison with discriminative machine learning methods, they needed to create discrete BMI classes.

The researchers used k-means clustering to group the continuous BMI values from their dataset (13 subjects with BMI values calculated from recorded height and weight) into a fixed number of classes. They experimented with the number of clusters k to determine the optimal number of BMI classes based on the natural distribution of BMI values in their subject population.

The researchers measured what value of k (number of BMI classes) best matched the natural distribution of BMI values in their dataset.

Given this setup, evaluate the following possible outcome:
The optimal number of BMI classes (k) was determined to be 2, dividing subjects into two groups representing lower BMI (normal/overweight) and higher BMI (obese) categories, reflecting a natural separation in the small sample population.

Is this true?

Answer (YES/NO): NO